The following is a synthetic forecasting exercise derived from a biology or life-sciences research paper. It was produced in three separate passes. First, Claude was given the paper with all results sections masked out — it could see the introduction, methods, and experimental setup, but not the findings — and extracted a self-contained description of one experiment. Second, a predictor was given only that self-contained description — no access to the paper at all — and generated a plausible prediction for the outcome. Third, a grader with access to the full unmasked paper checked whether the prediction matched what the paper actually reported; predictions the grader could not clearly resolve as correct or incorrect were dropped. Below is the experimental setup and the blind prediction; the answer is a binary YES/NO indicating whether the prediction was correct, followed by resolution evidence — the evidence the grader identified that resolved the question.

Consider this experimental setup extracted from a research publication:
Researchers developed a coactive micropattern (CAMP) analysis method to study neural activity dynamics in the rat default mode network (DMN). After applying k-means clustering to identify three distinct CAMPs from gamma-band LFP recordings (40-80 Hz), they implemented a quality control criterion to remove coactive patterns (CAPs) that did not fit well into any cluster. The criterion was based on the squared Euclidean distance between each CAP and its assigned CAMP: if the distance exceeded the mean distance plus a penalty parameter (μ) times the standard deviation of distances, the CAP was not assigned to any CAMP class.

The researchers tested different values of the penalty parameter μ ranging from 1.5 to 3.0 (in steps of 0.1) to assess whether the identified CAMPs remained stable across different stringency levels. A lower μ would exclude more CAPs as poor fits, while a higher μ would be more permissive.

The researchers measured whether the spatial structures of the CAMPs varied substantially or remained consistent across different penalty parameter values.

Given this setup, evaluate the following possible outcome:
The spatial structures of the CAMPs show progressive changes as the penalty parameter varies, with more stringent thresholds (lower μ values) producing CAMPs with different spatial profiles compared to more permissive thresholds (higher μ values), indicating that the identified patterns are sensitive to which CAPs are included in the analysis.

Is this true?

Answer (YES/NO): NO